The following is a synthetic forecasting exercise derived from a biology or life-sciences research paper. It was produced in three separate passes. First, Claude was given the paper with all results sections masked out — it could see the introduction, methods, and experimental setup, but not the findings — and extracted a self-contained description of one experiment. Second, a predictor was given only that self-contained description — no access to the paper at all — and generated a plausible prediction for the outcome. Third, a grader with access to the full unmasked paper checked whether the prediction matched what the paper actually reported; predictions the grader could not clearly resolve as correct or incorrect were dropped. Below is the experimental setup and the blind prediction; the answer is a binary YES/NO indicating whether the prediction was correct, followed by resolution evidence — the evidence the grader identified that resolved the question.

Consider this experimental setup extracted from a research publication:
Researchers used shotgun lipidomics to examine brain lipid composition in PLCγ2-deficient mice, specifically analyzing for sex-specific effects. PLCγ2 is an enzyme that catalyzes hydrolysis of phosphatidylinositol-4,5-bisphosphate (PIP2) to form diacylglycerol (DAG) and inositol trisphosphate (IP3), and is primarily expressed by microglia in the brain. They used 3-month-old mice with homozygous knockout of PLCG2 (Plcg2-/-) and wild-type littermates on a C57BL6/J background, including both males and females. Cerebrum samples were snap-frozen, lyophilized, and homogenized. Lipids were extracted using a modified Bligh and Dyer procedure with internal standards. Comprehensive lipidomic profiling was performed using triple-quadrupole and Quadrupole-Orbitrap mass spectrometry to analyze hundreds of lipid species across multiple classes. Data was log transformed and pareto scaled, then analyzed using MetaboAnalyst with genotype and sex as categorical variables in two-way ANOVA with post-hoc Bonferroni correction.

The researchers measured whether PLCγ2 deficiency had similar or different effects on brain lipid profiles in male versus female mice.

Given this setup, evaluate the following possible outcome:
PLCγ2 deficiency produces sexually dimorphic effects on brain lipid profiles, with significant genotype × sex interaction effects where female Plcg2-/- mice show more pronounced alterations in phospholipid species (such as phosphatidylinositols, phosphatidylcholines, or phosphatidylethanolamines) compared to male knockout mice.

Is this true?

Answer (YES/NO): NO